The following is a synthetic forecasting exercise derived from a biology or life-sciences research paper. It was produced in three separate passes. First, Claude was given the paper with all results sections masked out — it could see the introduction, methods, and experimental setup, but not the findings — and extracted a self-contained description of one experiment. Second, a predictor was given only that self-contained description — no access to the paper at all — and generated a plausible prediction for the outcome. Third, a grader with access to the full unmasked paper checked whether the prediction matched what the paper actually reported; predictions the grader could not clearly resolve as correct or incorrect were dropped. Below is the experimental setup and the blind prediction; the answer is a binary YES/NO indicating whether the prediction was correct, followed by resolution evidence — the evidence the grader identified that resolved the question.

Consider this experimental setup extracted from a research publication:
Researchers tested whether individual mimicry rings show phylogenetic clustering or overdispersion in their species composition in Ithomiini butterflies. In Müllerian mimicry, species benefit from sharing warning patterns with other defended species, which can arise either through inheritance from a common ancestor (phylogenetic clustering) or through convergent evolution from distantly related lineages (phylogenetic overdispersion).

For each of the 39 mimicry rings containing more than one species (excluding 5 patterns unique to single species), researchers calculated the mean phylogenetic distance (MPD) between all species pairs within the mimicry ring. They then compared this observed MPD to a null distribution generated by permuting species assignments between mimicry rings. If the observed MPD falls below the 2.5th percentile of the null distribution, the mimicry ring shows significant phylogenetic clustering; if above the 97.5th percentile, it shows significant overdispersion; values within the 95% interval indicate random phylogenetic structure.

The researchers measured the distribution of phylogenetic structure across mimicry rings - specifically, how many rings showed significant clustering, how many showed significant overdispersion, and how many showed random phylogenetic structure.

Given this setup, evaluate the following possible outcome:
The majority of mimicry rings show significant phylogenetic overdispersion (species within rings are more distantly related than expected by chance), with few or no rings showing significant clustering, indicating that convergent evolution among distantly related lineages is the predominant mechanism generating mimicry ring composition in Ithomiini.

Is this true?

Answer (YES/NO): NO